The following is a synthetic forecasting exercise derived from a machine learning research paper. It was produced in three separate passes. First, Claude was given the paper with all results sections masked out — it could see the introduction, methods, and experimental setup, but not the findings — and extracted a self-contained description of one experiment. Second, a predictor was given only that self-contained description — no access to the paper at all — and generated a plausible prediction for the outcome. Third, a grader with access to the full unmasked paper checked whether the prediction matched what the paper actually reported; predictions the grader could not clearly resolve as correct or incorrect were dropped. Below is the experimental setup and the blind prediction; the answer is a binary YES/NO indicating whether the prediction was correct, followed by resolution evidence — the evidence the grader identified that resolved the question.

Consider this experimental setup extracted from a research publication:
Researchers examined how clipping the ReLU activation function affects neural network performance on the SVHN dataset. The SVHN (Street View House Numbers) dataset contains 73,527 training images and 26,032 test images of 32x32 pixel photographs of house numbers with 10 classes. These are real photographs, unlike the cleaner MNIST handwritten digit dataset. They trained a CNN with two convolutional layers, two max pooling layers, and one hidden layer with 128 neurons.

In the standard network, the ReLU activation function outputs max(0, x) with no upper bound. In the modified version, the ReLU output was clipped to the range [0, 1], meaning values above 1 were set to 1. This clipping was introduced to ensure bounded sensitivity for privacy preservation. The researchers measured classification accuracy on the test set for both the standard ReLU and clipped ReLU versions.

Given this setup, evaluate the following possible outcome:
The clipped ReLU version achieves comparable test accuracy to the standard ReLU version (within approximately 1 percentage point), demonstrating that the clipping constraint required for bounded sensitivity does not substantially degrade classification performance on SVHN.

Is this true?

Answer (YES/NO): YES